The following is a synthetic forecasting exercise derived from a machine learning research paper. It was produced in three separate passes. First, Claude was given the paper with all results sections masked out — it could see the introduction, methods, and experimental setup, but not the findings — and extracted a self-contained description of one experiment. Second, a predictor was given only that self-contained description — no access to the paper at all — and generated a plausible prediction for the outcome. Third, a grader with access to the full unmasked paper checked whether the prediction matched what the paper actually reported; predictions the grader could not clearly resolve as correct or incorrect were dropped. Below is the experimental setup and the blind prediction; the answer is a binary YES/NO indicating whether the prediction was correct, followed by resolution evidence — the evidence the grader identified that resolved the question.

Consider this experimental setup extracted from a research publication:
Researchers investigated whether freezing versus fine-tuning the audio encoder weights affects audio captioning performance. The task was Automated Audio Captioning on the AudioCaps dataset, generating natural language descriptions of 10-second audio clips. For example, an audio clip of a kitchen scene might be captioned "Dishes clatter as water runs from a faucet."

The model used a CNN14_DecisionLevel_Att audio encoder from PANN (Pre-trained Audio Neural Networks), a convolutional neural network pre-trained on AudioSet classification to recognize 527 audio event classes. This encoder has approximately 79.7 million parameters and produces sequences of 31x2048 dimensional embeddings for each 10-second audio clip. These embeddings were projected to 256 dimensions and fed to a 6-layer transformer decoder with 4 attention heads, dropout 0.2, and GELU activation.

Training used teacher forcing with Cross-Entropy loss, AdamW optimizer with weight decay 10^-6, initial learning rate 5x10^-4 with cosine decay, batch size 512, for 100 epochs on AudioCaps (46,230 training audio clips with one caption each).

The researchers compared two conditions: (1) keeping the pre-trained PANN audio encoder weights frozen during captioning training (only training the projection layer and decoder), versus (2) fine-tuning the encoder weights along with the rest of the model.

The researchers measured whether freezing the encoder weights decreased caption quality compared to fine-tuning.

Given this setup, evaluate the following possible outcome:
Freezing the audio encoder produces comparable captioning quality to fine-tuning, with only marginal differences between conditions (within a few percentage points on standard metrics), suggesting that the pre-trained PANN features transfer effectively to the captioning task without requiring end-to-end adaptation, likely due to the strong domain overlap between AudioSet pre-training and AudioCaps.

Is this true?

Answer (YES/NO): YES